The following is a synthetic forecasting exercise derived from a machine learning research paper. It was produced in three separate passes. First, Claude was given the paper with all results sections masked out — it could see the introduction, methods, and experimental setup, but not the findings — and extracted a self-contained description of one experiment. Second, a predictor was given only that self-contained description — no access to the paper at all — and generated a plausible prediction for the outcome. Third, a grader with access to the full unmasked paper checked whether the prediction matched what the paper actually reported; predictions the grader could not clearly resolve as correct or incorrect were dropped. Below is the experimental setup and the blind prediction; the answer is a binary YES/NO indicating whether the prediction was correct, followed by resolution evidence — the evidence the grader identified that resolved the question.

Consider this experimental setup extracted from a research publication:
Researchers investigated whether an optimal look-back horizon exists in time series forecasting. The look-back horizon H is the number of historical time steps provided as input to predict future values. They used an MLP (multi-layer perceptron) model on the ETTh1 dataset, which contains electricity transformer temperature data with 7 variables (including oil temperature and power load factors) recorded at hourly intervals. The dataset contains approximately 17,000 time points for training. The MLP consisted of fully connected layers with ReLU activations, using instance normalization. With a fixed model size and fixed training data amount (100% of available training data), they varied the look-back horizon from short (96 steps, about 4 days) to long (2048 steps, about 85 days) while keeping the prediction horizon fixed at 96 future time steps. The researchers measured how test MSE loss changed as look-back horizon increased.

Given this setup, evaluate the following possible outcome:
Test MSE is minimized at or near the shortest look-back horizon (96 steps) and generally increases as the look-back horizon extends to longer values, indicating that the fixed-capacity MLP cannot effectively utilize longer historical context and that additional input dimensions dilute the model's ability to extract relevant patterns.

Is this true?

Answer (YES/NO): NO